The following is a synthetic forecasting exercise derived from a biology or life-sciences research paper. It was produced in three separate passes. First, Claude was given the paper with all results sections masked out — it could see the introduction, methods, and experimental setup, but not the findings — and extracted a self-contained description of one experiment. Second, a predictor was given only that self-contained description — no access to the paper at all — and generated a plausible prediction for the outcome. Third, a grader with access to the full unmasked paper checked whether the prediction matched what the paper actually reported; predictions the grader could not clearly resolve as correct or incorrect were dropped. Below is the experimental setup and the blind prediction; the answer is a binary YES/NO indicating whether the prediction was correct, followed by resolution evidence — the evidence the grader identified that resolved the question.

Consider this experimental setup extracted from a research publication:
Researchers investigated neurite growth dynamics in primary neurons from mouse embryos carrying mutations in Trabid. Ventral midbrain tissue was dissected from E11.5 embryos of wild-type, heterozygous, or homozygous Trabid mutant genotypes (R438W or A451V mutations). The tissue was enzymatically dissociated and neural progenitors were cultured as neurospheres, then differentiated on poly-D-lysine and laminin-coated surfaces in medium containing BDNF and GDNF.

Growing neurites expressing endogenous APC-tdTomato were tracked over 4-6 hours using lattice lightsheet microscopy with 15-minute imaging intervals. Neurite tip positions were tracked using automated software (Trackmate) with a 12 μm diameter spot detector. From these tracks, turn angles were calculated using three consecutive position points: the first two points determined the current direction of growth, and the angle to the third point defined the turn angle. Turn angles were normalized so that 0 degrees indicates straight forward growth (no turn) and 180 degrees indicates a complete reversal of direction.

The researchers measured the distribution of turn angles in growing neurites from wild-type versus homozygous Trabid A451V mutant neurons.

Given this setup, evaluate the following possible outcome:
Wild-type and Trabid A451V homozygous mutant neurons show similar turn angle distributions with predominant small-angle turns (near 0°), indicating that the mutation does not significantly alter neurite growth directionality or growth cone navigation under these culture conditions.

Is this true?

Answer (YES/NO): NO